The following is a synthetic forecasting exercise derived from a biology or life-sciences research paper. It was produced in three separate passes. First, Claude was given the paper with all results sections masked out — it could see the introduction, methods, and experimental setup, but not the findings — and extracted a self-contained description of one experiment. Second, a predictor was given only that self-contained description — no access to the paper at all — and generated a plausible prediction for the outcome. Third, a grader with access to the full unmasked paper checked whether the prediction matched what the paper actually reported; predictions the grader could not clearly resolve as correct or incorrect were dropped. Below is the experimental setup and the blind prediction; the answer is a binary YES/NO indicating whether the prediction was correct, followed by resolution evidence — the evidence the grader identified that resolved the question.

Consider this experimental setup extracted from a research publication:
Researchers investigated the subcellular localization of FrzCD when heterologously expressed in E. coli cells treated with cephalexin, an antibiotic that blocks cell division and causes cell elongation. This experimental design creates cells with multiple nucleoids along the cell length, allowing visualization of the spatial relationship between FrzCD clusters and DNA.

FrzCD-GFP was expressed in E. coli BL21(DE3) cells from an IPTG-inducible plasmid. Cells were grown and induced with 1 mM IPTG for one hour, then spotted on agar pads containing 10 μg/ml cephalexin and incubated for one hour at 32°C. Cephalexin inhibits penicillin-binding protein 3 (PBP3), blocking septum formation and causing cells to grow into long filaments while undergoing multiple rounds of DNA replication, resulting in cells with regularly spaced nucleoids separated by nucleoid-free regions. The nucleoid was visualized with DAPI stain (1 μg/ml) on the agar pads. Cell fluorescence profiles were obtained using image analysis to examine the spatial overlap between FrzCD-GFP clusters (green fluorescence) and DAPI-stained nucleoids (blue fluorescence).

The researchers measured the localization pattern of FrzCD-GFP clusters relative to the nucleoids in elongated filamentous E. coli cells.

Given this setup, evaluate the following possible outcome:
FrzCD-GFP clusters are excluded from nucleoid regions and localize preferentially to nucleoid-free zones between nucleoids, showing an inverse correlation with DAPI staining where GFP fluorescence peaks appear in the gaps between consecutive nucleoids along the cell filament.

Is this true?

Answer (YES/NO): NO